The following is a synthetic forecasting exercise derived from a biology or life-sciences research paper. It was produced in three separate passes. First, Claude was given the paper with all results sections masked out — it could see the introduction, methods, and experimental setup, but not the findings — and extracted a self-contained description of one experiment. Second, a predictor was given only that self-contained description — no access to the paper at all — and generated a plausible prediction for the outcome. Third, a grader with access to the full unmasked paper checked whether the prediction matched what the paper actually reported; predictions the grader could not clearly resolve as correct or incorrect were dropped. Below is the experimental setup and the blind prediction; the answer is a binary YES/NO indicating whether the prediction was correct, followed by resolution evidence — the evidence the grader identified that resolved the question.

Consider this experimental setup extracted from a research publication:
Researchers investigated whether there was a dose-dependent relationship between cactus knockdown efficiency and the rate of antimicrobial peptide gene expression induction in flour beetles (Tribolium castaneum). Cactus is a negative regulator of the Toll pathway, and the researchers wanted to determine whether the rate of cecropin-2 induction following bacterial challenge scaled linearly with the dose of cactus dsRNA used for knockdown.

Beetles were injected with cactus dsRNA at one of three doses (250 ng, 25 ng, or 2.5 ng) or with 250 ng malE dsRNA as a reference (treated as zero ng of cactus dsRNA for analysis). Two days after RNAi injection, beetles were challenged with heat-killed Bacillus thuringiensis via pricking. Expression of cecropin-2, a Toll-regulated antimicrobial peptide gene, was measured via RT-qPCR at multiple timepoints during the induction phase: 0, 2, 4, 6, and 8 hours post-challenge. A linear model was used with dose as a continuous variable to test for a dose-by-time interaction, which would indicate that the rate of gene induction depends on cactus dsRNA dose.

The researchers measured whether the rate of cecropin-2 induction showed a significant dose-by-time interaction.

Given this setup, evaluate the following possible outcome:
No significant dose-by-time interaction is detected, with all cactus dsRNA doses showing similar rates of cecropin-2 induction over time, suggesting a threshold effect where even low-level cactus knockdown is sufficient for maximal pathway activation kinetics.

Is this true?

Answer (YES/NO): YES